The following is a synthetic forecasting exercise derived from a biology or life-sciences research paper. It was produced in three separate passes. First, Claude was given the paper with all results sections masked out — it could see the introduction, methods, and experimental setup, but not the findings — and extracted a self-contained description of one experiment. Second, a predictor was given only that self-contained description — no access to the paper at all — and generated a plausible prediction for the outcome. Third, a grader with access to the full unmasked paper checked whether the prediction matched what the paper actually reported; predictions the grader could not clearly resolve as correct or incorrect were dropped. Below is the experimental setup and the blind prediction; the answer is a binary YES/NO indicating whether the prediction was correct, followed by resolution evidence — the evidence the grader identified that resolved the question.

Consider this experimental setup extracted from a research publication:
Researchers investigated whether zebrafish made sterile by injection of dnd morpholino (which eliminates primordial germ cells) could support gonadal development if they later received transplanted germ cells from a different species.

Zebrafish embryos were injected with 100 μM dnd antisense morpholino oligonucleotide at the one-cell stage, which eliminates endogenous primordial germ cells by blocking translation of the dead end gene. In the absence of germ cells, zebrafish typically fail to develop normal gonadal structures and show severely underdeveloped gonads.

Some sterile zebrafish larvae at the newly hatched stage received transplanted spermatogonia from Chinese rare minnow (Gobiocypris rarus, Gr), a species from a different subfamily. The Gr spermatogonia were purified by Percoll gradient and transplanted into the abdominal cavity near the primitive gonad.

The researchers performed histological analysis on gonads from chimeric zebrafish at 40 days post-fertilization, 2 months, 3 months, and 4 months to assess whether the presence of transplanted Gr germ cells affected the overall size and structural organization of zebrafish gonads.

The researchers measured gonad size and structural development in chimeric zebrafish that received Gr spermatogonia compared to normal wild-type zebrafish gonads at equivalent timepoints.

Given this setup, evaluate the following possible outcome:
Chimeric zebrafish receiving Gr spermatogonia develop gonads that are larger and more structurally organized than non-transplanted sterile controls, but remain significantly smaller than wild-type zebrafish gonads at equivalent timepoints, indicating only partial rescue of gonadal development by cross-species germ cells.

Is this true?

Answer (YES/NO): NO